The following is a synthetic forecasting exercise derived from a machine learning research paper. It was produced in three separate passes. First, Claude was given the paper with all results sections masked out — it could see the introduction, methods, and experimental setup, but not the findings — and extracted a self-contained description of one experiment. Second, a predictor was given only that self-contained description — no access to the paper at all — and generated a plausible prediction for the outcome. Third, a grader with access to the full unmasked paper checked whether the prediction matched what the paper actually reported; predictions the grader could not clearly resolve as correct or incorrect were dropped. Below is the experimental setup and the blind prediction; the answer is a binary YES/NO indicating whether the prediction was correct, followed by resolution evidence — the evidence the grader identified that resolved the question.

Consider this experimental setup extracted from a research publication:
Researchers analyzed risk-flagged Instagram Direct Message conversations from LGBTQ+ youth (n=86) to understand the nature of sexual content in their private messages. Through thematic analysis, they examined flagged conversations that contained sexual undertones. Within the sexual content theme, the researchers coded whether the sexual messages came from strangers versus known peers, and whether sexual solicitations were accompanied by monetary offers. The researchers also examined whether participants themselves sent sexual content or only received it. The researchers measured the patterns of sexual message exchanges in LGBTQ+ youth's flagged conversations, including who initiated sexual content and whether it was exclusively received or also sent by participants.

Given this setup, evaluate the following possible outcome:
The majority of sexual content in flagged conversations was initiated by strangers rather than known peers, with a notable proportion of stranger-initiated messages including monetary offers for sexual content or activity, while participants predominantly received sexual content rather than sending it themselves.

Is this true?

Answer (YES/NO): NO